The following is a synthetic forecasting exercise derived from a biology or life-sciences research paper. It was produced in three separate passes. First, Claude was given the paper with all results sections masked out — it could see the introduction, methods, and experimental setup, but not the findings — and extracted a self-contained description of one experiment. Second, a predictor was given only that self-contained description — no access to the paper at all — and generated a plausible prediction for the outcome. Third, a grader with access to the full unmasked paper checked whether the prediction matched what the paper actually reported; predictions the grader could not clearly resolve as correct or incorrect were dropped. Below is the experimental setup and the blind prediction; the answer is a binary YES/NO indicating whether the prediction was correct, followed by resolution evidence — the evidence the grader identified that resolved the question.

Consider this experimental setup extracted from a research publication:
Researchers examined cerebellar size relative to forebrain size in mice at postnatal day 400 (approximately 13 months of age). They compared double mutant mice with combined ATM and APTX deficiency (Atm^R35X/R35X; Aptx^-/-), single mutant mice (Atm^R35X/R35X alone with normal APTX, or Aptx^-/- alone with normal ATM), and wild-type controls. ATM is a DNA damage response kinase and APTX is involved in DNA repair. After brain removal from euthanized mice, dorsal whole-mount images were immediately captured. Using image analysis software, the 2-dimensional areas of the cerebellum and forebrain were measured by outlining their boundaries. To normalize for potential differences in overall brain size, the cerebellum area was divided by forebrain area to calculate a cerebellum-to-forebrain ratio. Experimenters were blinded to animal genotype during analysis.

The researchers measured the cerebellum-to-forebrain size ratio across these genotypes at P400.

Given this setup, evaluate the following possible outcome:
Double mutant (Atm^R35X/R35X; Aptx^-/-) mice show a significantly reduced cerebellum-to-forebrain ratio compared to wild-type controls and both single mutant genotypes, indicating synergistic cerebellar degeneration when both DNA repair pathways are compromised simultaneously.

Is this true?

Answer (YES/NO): YES